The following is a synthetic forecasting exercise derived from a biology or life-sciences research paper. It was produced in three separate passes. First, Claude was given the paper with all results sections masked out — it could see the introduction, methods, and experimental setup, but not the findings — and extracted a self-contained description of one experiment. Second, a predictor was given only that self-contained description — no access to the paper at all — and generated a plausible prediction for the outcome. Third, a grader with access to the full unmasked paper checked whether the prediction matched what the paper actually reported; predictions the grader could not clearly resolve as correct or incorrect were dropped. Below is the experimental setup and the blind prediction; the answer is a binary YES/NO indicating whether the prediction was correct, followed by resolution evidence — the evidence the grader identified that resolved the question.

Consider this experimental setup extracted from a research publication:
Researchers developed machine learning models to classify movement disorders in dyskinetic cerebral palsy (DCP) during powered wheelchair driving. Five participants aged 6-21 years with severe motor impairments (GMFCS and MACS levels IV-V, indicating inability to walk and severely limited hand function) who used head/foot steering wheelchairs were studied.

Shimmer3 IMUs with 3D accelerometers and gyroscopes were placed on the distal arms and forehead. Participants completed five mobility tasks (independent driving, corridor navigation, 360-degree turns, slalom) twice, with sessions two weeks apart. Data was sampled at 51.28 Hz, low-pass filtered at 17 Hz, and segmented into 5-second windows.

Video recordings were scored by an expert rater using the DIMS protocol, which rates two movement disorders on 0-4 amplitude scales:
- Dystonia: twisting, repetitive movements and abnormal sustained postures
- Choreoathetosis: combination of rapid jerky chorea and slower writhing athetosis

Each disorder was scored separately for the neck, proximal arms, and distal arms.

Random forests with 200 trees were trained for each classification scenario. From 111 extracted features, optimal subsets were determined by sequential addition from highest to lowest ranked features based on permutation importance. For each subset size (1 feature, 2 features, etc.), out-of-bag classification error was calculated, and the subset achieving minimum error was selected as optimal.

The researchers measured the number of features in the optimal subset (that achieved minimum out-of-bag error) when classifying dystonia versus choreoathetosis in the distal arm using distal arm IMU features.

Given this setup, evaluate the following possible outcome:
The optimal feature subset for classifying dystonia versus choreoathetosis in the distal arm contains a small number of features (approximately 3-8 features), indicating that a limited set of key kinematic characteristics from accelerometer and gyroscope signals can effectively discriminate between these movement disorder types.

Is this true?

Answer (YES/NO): NO